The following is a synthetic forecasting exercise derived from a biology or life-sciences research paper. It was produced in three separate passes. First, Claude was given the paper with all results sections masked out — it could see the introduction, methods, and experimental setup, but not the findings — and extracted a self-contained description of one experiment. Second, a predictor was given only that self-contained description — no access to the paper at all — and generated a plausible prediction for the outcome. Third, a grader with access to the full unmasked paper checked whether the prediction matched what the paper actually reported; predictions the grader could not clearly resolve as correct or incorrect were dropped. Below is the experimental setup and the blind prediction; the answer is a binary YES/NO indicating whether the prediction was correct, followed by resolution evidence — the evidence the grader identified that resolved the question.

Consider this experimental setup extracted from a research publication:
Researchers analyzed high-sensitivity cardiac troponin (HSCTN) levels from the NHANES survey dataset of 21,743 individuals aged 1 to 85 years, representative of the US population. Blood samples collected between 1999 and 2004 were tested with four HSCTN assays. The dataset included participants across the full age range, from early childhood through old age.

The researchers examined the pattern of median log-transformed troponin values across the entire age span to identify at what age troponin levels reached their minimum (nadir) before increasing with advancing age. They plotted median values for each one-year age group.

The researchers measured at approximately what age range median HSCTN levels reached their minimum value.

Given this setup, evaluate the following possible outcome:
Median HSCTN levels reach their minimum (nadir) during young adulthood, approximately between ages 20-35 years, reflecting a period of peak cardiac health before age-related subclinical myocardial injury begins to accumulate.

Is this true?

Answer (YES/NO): NO